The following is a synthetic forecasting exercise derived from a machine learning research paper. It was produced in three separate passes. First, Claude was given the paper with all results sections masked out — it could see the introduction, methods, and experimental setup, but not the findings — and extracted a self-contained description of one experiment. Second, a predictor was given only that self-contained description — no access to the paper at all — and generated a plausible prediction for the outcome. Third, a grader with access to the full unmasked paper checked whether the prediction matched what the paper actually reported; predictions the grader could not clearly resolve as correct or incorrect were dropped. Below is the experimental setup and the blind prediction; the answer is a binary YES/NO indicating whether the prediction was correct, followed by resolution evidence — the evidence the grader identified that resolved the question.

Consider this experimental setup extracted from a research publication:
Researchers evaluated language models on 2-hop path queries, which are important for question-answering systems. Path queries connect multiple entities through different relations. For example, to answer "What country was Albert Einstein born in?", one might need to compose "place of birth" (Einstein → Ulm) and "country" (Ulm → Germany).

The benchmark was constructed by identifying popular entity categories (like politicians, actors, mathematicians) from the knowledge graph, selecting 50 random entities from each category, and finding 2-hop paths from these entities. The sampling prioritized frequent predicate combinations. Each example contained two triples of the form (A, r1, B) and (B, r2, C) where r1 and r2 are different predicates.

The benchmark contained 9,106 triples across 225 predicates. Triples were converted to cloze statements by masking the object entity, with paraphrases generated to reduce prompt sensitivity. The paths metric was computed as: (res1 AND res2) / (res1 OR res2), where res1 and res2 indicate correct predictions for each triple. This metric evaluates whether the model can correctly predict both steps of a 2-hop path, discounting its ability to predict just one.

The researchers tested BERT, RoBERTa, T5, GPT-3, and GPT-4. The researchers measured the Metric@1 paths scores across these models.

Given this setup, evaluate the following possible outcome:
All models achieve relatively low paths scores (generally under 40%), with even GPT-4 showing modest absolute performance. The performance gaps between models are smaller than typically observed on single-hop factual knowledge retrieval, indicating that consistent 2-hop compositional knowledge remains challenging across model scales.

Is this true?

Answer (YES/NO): YES